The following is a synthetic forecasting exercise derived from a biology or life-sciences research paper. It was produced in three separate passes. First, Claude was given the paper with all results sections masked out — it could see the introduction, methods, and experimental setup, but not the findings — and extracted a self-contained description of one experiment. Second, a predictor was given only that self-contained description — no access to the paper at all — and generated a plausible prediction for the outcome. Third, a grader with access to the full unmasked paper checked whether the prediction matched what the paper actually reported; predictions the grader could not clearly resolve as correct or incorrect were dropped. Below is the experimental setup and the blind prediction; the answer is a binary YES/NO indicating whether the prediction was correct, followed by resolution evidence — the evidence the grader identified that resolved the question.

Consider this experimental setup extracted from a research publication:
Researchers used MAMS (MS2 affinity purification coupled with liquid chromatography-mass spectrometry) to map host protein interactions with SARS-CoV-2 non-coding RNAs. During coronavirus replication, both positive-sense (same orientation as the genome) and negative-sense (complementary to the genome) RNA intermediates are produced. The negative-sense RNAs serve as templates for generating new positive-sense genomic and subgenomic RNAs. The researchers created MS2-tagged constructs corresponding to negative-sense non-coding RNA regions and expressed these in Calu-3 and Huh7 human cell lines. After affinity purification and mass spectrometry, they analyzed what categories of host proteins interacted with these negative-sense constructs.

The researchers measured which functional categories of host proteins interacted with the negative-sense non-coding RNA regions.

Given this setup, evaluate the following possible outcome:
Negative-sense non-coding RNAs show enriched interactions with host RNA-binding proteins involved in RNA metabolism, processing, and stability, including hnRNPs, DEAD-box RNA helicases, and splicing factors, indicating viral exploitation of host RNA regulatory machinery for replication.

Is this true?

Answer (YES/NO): NO